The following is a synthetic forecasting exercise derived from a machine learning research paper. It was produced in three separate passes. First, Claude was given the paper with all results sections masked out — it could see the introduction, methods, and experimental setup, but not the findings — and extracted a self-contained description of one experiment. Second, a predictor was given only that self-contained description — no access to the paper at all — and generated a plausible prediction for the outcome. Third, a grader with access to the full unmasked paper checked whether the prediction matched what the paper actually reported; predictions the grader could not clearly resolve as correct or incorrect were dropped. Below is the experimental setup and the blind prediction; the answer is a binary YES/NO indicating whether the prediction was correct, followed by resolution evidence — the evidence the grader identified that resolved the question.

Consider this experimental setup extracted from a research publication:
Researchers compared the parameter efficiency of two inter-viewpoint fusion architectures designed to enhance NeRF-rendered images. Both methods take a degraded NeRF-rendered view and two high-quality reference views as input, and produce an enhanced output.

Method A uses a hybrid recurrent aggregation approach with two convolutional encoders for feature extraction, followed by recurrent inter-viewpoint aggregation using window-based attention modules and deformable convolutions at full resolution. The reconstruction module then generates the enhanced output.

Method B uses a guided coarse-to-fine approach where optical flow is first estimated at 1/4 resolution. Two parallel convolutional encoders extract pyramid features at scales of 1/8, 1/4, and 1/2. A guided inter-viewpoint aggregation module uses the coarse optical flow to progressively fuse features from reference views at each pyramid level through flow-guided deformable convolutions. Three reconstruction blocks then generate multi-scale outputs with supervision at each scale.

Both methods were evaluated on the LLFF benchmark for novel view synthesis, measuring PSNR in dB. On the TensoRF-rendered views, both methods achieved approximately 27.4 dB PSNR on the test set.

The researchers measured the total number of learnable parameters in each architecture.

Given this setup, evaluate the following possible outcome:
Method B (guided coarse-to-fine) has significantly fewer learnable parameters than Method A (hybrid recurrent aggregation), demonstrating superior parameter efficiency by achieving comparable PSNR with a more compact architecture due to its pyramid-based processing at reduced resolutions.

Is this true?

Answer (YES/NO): YES